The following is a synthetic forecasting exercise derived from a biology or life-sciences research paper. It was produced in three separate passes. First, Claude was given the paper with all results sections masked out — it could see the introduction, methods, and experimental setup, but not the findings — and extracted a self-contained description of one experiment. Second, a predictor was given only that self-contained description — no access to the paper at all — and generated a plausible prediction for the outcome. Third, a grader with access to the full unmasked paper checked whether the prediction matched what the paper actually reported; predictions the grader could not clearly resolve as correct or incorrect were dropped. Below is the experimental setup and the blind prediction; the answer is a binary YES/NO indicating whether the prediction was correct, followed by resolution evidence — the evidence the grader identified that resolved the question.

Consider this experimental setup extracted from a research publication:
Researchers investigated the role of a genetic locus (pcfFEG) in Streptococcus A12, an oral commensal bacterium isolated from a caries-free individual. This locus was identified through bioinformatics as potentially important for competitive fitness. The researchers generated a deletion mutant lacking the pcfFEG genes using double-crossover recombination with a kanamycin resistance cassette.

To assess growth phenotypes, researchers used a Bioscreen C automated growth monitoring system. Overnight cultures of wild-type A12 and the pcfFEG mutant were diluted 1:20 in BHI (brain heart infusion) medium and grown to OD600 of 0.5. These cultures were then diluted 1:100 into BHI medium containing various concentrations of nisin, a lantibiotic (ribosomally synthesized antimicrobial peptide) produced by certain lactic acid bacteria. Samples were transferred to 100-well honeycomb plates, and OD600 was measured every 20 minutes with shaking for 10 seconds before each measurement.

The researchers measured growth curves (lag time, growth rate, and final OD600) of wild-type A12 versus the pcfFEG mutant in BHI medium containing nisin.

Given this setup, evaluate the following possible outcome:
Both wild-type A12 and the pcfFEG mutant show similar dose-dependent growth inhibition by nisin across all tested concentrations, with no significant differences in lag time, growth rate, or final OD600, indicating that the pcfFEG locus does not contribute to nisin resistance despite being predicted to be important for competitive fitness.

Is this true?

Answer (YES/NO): NO